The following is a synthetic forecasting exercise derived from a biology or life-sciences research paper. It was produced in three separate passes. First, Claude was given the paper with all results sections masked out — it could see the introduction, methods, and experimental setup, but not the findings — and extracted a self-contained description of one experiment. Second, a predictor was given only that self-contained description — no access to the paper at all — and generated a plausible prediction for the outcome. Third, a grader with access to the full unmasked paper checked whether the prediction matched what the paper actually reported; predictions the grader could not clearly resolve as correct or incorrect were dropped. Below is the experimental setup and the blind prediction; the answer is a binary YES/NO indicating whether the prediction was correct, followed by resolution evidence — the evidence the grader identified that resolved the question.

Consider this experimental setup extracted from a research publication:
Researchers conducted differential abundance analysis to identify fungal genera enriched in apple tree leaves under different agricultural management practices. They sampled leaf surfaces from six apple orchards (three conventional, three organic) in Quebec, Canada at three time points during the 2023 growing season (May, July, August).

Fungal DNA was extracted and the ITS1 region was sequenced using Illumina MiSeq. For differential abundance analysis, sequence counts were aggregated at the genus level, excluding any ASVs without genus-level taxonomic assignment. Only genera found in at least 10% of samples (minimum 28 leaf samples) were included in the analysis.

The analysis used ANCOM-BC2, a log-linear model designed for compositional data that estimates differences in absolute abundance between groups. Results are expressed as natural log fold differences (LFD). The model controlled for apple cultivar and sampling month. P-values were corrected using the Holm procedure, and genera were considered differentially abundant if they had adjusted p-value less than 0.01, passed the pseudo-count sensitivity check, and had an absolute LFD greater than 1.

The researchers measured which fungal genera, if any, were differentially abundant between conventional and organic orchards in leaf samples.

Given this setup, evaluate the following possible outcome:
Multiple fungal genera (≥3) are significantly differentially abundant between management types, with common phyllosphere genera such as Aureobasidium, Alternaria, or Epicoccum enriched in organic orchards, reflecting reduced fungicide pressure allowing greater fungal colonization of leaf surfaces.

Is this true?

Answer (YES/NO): NO